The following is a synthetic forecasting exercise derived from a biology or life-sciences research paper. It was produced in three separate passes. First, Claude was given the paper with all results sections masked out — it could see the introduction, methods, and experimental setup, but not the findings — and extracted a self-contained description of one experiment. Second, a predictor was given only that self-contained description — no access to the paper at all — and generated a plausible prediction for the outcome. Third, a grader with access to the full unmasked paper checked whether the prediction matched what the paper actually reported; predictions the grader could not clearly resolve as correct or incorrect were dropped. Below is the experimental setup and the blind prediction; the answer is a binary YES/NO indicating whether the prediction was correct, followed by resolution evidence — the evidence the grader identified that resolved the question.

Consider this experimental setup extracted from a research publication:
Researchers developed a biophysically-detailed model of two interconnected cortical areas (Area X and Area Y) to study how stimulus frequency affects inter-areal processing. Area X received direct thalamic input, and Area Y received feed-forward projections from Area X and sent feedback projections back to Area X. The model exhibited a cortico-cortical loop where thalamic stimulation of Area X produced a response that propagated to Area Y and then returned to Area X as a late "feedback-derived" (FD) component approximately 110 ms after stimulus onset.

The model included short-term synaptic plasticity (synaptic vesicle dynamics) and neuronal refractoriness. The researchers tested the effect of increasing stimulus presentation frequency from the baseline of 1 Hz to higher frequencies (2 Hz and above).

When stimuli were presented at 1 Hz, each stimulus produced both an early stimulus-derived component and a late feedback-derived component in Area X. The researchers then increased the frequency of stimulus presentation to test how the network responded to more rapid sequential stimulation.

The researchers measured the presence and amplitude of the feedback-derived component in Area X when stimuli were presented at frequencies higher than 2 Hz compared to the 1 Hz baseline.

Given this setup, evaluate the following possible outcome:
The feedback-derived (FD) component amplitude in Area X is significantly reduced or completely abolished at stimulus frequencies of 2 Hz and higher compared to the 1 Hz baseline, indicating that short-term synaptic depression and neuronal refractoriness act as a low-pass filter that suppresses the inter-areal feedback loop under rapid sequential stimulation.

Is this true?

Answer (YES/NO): NO